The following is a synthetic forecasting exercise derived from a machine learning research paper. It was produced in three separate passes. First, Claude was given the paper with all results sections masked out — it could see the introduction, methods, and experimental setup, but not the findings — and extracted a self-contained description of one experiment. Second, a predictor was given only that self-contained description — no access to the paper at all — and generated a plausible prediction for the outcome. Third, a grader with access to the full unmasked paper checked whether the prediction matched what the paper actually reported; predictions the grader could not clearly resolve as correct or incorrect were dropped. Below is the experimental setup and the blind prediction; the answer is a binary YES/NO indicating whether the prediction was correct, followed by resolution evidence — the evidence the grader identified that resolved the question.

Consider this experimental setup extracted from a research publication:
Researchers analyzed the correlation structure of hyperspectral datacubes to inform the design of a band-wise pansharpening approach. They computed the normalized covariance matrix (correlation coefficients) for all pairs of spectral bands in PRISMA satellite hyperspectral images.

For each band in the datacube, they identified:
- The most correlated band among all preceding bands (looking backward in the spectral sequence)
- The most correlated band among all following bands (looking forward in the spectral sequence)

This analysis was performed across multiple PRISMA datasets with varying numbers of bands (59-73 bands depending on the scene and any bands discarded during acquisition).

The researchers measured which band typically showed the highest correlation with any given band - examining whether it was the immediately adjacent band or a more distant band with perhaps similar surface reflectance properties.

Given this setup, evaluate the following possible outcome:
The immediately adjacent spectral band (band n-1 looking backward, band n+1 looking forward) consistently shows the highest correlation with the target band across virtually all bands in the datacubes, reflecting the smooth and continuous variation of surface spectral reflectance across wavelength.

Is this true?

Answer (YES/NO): YES